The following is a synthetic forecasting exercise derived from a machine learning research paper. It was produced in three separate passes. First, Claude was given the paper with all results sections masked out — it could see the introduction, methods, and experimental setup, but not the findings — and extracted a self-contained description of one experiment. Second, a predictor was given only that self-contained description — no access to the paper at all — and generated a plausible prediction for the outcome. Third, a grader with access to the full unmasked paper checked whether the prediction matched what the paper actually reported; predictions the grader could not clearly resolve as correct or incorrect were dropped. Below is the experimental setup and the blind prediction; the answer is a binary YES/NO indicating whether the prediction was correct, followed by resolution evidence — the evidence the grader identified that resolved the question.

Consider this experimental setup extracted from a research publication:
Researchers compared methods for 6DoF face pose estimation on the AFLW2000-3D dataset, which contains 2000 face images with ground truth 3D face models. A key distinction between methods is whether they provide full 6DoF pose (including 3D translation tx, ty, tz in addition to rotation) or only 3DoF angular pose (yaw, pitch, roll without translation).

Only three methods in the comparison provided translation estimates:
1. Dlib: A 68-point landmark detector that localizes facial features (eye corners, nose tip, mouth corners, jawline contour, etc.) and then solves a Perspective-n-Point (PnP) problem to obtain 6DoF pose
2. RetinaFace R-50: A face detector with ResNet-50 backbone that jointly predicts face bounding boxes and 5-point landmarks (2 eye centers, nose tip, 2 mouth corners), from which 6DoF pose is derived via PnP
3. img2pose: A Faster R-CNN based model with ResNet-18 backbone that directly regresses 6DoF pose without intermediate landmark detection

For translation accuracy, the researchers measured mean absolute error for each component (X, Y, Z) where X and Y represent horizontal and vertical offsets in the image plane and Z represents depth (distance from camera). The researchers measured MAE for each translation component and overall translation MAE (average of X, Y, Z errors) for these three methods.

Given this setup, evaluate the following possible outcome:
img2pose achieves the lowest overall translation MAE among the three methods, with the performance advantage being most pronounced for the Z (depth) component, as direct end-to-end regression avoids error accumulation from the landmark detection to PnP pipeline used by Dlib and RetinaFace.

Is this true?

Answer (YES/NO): YES